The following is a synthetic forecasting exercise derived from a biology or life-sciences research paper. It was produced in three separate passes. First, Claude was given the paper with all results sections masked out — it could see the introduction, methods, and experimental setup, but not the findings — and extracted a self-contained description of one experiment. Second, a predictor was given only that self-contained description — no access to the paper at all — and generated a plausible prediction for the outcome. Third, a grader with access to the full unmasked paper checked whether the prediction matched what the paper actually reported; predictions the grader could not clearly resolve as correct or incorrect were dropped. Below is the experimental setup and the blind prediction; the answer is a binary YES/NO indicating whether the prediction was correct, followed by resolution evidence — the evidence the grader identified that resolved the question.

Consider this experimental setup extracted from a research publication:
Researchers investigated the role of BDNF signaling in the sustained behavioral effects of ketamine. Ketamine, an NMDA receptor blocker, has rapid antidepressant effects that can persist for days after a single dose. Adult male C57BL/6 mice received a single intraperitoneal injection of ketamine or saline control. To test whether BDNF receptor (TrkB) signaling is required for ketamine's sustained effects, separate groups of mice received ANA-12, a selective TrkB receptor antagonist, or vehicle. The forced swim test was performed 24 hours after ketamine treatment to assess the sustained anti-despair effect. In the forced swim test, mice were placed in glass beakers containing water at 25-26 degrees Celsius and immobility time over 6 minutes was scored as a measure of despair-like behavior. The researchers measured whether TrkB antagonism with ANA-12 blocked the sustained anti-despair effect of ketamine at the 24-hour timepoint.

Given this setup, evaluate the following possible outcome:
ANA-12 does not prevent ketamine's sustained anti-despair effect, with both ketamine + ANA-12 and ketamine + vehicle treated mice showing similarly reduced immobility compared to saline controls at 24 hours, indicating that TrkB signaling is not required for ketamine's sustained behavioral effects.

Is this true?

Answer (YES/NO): NO